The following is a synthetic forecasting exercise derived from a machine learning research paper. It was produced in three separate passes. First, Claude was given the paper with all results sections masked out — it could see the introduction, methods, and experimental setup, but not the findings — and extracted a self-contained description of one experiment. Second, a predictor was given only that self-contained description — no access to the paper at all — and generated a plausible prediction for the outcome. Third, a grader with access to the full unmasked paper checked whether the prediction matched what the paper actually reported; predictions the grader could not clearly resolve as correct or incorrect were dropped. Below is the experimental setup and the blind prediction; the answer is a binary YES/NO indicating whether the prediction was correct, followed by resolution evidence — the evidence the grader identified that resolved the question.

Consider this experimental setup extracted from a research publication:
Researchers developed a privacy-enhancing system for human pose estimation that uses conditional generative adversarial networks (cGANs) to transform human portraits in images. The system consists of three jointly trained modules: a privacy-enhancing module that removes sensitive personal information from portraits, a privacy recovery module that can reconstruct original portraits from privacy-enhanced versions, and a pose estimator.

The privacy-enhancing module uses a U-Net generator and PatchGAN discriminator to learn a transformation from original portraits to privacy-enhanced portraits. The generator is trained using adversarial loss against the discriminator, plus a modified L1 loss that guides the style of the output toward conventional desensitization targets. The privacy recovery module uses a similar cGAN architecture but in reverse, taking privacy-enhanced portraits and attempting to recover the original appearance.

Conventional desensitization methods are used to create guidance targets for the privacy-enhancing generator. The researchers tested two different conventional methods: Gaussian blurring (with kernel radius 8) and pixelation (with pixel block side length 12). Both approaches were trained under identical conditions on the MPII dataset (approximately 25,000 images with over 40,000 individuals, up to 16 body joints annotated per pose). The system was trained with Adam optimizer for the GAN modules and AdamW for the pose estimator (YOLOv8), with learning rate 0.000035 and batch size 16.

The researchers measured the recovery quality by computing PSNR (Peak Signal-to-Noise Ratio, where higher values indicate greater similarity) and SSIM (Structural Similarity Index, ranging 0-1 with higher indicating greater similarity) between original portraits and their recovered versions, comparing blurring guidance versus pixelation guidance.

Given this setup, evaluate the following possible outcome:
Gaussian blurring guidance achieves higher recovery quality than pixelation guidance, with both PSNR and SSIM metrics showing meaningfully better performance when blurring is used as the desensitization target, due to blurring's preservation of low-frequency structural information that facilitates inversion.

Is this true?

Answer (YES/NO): NO